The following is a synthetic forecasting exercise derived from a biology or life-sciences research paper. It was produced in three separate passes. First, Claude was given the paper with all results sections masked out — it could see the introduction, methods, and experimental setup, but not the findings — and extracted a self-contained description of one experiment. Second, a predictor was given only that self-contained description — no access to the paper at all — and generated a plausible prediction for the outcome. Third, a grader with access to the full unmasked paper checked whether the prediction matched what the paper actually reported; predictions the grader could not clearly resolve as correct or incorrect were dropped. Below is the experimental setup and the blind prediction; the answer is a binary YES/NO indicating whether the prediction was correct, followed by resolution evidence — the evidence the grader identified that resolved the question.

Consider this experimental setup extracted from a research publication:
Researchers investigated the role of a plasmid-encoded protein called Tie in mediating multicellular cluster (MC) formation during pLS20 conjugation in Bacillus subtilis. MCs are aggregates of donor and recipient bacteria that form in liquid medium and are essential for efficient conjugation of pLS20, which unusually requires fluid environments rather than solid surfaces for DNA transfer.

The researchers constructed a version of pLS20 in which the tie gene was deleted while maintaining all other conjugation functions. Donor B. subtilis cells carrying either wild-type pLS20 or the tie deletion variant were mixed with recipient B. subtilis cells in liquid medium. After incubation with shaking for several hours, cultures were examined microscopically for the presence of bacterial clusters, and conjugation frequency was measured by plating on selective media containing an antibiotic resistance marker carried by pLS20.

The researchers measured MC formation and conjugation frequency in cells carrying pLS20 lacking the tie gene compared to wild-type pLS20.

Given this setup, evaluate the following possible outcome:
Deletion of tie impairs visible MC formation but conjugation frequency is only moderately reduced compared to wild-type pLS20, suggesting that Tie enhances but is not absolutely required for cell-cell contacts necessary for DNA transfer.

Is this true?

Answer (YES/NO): YES